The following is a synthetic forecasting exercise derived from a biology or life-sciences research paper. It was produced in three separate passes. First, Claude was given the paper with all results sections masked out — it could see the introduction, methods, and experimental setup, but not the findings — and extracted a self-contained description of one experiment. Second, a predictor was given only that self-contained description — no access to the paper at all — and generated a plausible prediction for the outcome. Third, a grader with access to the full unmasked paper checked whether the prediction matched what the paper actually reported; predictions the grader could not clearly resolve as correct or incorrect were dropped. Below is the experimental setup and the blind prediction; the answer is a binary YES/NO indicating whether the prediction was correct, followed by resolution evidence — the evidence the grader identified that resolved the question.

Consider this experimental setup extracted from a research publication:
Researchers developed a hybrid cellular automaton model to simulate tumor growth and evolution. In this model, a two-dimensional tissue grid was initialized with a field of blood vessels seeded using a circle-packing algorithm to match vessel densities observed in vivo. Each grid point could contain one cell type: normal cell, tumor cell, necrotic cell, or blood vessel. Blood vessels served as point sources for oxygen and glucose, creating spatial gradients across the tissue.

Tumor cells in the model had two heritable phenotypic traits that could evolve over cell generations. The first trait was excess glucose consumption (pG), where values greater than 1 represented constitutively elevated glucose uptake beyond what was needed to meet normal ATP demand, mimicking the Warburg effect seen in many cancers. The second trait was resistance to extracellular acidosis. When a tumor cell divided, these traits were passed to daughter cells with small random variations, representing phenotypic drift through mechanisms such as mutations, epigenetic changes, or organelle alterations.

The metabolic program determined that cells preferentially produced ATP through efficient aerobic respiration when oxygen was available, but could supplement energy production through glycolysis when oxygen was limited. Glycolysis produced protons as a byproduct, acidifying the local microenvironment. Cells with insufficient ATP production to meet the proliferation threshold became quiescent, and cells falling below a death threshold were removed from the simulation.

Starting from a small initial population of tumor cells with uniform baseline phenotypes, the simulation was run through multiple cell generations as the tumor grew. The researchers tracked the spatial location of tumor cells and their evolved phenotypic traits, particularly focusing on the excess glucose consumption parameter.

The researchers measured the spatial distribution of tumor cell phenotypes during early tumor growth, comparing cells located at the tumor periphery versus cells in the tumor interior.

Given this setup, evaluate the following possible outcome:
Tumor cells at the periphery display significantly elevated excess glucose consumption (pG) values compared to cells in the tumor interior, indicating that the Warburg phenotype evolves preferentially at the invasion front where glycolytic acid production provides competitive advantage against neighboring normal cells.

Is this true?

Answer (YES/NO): NO